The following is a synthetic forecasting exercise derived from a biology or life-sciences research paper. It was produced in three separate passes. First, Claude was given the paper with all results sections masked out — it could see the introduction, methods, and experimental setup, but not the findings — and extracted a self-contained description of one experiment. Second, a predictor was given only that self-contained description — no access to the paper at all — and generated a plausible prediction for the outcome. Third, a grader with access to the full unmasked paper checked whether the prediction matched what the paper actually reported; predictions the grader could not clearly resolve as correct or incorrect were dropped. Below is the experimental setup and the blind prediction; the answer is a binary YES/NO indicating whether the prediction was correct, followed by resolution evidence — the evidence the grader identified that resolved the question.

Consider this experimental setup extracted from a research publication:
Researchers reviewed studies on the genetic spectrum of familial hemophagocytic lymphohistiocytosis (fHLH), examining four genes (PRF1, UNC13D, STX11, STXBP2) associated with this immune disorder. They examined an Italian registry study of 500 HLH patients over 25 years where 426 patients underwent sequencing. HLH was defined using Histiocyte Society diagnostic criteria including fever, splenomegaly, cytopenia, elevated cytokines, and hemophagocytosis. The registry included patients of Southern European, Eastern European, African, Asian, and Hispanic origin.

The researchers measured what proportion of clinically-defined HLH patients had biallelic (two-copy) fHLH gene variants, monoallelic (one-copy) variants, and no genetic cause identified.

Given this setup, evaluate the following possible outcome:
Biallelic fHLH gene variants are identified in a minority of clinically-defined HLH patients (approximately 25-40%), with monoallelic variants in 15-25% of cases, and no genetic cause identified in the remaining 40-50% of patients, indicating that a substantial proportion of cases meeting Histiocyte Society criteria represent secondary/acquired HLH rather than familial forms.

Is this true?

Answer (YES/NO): NO